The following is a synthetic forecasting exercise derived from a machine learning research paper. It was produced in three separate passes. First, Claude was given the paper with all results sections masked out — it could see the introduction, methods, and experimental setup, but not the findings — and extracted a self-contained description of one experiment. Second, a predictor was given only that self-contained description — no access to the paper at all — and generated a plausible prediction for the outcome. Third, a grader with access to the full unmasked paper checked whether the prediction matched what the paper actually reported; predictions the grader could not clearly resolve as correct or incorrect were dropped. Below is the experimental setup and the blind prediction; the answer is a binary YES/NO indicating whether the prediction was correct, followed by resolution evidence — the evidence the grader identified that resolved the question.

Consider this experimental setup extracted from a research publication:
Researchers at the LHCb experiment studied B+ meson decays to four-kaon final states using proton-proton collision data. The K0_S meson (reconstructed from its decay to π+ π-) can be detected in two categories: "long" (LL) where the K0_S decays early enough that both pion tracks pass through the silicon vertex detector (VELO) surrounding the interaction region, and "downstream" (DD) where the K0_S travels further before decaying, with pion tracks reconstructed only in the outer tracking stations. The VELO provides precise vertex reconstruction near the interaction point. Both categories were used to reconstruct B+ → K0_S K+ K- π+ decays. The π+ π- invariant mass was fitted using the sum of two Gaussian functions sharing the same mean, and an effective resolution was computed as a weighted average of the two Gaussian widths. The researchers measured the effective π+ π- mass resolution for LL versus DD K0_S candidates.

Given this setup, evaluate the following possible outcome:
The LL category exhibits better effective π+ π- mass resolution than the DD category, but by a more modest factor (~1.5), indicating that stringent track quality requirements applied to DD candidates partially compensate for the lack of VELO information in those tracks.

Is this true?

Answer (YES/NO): NO